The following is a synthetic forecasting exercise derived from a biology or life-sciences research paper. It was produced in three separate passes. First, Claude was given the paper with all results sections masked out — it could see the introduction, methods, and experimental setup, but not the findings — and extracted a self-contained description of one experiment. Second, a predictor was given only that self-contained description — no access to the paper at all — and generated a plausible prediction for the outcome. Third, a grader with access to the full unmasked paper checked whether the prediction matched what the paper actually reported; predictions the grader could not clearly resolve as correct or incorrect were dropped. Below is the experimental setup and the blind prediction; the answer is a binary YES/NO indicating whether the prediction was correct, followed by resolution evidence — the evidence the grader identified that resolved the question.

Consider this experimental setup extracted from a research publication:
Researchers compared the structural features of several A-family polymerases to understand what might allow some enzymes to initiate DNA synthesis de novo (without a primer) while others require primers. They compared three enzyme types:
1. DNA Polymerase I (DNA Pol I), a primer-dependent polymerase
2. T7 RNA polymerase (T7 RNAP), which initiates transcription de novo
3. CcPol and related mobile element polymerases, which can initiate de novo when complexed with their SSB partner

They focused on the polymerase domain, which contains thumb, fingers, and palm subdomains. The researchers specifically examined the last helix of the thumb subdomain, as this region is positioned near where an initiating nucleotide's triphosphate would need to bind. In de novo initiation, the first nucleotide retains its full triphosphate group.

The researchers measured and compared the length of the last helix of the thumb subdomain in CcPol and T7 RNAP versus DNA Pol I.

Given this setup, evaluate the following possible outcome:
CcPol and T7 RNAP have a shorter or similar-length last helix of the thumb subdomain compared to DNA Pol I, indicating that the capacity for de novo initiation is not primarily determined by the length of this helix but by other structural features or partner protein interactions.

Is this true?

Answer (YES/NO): NO